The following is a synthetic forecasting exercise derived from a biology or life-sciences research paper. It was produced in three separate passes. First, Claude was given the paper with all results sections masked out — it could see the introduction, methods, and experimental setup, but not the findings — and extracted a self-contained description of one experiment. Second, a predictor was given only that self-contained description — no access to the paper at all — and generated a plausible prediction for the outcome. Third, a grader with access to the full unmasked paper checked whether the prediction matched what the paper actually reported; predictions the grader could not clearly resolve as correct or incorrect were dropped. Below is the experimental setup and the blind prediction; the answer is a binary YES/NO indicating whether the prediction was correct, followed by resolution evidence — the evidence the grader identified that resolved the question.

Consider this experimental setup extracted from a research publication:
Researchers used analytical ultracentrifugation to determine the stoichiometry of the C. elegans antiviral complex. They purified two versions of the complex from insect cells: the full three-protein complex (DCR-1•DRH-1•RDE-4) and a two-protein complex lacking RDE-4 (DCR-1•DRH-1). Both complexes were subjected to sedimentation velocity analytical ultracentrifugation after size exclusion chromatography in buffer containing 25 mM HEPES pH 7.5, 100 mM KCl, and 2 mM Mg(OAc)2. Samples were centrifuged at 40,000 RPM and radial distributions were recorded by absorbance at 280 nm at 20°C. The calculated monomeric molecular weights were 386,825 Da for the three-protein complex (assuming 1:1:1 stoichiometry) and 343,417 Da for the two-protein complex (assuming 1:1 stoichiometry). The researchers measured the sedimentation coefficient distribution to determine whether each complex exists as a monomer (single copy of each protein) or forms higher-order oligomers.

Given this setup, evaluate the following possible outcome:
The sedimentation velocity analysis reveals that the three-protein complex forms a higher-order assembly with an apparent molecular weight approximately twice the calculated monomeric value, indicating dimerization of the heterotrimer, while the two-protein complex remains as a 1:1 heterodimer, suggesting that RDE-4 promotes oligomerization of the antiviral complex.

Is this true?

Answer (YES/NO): NO